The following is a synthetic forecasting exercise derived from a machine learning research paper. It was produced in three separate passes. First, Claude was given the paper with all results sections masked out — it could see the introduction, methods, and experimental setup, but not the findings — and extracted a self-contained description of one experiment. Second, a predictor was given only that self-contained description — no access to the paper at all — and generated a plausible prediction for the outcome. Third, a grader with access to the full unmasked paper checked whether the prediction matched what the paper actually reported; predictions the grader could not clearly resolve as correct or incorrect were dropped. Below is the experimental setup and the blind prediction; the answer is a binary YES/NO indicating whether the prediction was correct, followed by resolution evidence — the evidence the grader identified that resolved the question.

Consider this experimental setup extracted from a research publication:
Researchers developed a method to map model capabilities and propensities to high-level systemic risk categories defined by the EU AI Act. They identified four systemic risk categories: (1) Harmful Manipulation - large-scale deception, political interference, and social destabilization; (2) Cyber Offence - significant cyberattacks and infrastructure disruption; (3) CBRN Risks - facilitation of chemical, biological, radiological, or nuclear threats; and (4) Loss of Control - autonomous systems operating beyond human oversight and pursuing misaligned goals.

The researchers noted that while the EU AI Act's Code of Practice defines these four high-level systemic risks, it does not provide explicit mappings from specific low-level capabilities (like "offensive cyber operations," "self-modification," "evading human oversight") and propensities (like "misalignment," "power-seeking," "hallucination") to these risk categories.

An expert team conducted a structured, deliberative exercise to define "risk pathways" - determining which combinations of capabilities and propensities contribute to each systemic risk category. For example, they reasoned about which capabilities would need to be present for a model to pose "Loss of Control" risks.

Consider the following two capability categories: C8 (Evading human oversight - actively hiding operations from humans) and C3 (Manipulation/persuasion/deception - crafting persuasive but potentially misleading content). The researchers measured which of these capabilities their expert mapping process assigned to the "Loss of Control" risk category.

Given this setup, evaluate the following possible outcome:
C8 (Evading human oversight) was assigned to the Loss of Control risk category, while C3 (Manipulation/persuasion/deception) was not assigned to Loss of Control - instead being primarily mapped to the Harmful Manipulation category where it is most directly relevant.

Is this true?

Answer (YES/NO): YES